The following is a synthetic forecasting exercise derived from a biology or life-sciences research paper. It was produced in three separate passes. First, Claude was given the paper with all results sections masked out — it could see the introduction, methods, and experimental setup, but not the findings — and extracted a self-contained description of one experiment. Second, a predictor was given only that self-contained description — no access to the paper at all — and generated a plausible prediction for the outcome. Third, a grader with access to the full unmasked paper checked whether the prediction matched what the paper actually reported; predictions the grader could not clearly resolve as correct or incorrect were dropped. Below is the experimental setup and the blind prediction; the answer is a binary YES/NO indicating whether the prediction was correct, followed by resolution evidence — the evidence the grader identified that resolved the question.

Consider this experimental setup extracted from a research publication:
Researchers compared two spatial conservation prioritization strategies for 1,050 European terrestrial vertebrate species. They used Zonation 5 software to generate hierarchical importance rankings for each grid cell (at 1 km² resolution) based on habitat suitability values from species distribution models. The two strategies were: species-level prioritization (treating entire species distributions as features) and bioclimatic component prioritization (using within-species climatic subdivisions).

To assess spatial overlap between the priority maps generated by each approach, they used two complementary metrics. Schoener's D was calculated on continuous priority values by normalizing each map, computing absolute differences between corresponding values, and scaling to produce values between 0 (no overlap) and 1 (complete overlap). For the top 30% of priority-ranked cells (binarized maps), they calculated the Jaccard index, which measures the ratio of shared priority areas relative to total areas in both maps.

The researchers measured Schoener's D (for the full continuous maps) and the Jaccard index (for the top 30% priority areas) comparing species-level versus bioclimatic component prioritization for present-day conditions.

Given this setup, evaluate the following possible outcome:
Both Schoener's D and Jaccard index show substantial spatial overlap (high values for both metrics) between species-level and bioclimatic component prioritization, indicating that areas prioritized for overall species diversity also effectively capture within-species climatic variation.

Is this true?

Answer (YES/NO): NO